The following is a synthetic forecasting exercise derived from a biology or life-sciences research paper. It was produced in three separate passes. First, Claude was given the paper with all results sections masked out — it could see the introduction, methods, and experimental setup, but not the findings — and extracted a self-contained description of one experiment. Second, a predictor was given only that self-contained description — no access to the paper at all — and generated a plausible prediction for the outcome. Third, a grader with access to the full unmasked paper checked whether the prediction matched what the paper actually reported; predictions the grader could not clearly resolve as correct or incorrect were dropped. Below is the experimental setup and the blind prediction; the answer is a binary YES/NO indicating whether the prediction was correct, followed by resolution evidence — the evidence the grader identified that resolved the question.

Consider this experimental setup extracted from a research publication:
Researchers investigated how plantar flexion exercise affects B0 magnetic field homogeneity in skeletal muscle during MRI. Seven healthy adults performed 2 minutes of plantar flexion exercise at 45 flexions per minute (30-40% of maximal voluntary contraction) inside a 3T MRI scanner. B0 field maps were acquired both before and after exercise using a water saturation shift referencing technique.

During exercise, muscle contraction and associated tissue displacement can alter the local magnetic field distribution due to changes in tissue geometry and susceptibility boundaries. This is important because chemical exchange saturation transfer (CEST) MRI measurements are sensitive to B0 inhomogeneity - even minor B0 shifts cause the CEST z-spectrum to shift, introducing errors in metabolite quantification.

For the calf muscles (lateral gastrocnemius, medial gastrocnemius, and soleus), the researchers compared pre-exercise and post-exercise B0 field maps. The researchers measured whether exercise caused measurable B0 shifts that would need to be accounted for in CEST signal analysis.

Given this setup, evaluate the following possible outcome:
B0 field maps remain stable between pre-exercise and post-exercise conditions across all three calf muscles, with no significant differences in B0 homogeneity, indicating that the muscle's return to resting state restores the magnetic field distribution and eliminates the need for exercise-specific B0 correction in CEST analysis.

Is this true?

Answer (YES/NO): NO